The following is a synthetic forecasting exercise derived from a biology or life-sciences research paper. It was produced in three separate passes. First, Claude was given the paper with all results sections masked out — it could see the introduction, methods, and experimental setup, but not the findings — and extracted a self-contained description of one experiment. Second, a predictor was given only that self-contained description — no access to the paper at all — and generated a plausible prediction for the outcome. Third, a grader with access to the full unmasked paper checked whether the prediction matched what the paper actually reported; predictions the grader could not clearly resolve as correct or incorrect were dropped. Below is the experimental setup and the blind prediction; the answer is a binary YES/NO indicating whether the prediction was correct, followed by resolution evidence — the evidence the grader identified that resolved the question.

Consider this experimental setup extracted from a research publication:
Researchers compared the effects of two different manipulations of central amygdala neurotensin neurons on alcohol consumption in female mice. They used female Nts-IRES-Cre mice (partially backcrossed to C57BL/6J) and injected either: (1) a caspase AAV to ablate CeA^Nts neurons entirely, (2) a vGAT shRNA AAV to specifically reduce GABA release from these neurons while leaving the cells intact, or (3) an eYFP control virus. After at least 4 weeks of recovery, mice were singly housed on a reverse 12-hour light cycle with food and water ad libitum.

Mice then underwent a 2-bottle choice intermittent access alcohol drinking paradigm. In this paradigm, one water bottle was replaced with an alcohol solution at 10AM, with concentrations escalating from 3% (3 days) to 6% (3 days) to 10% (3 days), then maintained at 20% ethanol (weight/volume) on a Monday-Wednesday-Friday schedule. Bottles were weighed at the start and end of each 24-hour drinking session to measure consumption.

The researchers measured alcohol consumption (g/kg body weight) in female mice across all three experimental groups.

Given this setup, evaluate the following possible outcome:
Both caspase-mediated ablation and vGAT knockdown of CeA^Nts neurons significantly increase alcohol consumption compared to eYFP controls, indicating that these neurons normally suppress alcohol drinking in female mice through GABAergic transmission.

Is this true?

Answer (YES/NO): NO